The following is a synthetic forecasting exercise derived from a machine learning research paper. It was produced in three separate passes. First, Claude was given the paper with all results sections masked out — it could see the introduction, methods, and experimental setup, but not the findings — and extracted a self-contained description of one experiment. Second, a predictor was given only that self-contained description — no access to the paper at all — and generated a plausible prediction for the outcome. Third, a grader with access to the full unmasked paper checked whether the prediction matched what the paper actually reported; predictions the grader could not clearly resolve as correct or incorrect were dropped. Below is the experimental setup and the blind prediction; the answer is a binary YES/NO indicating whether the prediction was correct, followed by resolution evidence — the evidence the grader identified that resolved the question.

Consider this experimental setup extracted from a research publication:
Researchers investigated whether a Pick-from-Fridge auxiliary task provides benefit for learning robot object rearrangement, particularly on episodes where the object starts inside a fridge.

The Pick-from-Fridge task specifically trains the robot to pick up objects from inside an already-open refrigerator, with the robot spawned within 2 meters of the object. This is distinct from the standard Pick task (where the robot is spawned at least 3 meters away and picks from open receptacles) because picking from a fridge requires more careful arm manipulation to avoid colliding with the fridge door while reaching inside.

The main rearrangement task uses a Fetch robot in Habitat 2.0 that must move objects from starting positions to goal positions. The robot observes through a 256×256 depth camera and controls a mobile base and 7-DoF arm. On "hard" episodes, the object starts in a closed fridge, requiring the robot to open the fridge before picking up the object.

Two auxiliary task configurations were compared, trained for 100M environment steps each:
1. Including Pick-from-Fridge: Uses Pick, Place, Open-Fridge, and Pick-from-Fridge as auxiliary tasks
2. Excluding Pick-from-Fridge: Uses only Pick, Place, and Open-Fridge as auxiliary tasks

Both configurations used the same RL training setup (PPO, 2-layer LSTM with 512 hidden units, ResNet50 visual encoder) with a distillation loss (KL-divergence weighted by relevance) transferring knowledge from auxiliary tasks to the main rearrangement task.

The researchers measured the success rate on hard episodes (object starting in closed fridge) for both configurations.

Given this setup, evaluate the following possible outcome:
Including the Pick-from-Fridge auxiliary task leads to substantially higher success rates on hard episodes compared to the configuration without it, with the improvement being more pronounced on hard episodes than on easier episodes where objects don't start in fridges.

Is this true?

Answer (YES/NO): YES